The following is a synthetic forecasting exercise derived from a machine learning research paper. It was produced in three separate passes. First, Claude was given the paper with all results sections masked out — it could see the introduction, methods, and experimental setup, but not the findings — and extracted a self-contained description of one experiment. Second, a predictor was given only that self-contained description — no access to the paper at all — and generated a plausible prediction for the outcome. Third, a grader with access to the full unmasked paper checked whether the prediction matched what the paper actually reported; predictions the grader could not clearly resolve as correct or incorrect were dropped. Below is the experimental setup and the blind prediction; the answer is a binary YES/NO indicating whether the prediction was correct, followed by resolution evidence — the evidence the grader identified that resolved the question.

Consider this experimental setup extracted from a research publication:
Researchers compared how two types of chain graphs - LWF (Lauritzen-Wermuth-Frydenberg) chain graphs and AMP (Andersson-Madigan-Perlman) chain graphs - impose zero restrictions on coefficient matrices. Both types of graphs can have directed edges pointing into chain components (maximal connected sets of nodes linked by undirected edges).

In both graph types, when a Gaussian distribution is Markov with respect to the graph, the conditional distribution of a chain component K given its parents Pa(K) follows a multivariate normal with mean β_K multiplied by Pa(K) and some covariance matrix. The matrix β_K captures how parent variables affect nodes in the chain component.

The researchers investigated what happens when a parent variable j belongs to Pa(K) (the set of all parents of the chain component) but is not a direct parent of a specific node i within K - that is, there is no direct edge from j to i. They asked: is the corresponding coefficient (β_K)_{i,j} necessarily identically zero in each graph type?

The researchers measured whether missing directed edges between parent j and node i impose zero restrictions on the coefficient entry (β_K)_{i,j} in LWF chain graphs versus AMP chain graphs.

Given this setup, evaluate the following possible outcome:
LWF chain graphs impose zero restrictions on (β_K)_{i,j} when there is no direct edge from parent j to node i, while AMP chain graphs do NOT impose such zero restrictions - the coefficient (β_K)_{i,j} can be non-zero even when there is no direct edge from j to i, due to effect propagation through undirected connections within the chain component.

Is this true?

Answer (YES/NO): NO